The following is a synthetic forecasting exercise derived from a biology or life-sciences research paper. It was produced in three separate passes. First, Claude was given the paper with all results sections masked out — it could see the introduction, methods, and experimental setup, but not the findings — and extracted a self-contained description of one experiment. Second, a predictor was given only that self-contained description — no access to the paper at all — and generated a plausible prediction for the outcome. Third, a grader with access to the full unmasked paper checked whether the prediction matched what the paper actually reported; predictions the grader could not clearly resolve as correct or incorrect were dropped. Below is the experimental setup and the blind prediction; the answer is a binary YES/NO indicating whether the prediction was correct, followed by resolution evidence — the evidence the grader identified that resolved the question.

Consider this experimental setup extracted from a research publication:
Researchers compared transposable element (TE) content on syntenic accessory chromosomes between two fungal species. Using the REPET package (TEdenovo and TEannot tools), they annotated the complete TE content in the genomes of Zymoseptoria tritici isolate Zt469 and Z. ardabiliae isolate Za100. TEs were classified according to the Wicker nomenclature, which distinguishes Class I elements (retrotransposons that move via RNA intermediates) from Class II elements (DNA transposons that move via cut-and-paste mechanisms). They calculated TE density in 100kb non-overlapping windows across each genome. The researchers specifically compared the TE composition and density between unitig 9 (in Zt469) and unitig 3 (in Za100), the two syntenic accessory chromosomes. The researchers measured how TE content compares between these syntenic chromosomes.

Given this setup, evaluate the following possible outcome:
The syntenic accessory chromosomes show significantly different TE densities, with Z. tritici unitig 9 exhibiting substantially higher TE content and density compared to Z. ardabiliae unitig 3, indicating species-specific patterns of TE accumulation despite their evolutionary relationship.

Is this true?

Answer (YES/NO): NO